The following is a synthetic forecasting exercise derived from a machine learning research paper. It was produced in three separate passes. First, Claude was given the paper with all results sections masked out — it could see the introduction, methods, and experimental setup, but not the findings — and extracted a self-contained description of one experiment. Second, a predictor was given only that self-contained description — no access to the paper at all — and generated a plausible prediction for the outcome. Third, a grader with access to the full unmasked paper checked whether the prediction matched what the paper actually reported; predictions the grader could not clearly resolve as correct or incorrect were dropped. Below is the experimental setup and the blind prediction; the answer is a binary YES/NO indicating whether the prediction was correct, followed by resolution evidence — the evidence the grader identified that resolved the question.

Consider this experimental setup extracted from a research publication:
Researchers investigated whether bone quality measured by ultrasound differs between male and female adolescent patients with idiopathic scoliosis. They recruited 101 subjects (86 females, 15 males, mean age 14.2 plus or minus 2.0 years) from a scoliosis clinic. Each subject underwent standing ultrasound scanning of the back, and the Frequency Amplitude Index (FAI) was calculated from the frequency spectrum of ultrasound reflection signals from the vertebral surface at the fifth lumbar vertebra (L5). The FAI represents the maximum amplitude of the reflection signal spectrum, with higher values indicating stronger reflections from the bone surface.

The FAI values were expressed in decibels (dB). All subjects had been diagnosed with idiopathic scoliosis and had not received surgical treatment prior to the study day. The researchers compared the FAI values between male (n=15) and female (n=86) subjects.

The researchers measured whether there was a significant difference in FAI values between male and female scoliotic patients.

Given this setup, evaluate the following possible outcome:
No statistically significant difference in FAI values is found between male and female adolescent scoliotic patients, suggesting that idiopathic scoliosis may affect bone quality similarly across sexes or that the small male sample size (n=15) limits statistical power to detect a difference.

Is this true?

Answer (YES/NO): NO